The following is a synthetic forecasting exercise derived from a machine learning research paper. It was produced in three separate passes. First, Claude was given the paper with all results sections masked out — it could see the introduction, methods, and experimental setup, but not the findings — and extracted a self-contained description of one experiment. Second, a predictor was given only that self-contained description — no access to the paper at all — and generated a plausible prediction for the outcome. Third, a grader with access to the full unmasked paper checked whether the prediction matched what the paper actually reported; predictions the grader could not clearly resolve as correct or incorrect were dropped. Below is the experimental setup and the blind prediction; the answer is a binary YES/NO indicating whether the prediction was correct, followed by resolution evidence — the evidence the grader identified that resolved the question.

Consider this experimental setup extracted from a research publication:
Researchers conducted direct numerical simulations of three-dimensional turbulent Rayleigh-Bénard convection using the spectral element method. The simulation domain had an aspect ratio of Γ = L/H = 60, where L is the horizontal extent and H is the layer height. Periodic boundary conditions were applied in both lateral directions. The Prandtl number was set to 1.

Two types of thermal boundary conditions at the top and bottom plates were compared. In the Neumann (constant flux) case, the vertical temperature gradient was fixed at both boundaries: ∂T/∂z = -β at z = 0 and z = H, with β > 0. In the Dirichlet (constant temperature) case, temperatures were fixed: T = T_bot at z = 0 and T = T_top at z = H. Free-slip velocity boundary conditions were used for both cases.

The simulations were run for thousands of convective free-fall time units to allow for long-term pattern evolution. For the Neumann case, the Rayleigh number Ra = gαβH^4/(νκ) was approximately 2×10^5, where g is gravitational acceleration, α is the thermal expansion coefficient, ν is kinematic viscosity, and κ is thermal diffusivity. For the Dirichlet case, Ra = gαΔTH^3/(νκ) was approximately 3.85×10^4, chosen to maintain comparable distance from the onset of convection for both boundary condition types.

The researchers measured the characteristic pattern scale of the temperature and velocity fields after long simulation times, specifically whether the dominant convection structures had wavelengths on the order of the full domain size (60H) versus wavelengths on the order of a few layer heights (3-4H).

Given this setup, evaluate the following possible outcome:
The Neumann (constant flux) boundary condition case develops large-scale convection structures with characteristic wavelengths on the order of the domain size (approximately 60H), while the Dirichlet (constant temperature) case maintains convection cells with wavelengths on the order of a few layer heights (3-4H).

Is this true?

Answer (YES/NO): YES